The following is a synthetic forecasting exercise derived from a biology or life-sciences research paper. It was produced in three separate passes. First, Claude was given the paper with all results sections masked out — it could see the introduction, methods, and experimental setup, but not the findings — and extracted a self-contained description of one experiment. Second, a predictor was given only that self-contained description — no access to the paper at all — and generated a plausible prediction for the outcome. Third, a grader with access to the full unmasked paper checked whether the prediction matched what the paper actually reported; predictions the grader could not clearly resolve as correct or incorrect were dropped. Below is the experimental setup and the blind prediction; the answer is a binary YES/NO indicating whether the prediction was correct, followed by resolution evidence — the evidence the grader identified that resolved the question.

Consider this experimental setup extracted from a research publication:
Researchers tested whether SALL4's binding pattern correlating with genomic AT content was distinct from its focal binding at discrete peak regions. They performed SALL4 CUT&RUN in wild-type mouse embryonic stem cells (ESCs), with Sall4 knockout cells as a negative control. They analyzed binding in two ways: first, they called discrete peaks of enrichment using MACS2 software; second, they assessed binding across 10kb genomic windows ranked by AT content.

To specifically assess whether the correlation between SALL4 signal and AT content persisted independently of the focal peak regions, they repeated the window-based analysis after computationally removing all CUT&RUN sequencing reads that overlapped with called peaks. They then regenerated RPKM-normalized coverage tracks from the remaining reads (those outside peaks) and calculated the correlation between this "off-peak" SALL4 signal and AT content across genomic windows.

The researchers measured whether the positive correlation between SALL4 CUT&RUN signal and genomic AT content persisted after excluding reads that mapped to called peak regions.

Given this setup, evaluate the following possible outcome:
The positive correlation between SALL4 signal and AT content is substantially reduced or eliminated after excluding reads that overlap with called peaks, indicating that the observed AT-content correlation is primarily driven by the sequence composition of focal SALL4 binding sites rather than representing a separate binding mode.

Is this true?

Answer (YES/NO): NO